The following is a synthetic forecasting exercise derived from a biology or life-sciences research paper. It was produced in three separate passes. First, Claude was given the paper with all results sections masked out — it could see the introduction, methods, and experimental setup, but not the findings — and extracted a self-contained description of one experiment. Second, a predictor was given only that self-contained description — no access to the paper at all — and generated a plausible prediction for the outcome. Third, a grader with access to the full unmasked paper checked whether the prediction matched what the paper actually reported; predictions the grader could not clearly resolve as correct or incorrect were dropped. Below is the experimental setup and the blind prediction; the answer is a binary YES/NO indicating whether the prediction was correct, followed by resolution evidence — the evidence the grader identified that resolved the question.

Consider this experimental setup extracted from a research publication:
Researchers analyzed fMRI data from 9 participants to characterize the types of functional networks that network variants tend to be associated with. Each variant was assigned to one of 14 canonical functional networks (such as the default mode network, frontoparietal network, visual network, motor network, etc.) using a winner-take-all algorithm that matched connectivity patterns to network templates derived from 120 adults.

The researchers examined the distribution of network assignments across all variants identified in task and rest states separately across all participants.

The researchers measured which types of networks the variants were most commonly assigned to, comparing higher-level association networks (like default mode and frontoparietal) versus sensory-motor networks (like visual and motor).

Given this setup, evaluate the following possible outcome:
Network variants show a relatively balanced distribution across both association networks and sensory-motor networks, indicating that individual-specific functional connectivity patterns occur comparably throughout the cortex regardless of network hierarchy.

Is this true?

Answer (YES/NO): NO